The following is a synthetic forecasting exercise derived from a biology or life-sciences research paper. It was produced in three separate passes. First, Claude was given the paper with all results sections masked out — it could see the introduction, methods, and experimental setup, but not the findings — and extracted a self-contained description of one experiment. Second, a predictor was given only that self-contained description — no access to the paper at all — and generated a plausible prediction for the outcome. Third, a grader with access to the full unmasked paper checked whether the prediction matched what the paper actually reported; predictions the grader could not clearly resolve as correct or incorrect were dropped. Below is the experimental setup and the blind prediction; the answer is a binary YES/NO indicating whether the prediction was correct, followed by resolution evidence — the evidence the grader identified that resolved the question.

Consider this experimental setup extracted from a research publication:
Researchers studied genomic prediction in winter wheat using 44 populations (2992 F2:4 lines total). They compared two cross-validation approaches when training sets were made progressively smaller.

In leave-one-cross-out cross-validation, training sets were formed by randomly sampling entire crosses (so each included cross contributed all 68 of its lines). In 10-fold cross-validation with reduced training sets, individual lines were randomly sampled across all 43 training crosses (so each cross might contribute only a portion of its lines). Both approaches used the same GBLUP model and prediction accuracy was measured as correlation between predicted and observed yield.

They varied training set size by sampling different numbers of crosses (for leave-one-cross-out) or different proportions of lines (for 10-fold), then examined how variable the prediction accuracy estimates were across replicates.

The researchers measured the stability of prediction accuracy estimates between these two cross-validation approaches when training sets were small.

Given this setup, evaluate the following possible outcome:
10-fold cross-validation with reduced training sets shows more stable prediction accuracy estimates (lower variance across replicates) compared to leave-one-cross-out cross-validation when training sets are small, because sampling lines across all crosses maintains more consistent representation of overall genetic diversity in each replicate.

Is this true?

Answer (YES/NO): YES